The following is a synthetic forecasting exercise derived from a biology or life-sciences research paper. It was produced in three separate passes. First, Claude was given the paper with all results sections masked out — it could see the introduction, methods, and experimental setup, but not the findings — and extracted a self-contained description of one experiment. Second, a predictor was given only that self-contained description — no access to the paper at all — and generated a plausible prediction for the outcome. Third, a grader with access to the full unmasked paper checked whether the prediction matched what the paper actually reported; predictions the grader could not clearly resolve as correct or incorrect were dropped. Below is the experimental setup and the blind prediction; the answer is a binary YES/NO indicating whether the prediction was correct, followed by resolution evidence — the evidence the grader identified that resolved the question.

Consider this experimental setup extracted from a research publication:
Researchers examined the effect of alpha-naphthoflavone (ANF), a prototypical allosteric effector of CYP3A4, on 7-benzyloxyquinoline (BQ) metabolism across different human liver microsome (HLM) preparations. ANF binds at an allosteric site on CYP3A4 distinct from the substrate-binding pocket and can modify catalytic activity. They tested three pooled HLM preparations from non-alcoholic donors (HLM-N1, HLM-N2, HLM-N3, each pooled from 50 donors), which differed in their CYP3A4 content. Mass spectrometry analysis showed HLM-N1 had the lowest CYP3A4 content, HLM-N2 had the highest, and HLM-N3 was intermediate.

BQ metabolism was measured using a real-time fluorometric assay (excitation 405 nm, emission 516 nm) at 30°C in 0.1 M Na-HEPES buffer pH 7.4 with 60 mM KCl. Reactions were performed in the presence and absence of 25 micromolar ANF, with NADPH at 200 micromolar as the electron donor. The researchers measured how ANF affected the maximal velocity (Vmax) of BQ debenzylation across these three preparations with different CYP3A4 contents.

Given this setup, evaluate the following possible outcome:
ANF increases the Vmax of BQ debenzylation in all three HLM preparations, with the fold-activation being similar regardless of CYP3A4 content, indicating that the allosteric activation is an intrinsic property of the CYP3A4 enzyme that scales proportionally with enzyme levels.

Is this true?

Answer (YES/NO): NO